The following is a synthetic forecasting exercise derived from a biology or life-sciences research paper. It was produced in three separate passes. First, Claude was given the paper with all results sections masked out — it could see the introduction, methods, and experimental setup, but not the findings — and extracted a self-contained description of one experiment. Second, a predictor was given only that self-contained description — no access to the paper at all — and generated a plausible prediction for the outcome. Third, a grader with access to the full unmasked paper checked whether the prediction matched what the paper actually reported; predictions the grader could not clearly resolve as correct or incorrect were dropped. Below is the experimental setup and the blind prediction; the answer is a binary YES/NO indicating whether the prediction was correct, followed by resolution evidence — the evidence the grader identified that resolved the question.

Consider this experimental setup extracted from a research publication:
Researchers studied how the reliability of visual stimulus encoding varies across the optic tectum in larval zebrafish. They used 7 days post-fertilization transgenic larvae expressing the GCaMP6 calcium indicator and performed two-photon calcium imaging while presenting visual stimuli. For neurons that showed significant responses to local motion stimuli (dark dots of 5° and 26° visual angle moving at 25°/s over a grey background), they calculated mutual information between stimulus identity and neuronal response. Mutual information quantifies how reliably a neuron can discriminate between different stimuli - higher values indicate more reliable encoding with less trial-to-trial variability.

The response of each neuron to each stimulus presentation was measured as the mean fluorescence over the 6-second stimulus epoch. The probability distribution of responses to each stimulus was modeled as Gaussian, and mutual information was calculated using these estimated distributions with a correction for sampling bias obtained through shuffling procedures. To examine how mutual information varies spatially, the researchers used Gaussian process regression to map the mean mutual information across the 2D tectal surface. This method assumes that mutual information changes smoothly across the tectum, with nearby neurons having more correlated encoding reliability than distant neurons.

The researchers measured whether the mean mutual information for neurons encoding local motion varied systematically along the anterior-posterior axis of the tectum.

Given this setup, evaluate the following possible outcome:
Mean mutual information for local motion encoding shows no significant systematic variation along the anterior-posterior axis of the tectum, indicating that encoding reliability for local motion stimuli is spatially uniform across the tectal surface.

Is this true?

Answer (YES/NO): NO